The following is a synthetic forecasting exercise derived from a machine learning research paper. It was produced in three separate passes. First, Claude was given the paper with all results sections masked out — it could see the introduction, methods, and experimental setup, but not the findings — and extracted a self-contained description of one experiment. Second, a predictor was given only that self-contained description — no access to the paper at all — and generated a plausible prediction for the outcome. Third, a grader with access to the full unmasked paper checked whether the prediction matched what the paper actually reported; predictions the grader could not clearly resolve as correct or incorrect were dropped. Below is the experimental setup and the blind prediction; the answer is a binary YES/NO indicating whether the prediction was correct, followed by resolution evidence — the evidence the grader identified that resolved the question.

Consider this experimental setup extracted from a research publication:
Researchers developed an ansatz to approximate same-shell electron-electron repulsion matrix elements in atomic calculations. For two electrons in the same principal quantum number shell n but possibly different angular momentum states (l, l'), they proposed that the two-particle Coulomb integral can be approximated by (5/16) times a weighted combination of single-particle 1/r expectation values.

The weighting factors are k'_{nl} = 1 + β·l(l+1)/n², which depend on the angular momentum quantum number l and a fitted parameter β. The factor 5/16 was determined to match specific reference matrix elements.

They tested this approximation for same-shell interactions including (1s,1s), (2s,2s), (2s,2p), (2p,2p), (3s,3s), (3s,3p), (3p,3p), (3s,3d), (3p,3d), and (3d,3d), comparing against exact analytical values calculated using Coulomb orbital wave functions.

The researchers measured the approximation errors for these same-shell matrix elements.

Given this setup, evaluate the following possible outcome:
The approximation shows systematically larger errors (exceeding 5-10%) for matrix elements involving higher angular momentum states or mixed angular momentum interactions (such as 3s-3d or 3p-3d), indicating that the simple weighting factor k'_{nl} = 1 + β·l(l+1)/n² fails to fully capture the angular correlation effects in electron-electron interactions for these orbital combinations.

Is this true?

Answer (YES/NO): NO